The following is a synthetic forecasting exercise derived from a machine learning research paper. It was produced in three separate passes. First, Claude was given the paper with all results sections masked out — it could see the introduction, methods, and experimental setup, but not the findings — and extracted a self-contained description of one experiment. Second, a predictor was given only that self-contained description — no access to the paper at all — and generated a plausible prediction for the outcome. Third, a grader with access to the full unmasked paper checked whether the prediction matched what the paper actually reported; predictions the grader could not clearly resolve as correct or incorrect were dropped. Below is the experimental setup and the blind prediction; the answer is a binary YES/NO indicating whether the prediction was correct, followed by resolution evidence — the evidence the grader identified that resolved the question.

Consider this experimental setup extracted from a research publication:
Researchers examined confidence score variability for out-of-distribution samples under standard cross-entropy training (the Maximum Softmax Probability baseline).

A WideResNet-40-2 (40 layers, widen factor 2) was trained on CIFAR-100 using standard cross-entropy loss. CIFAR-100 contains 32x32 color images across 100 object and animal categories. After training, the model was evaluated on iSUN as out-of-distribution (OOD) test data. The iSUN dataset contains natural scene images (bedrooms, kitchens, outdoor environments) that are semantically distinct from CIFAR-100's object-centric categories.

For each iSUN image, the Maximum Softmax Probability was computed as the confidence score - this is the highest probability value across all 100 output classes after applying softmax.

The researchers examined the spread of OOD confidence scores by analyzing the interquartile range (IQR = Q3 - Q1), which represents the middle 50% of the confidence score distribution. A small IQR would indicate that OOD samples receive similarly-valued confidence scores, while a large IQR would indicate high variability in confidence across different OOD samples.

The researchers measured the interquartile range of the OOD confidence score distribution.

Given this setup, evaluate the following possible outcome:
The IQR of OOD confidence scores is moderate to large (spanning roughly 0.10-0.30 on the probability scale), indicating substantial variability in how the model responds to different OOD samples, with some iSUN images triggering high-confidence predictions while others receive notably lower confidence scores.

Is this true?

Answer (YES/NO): NO